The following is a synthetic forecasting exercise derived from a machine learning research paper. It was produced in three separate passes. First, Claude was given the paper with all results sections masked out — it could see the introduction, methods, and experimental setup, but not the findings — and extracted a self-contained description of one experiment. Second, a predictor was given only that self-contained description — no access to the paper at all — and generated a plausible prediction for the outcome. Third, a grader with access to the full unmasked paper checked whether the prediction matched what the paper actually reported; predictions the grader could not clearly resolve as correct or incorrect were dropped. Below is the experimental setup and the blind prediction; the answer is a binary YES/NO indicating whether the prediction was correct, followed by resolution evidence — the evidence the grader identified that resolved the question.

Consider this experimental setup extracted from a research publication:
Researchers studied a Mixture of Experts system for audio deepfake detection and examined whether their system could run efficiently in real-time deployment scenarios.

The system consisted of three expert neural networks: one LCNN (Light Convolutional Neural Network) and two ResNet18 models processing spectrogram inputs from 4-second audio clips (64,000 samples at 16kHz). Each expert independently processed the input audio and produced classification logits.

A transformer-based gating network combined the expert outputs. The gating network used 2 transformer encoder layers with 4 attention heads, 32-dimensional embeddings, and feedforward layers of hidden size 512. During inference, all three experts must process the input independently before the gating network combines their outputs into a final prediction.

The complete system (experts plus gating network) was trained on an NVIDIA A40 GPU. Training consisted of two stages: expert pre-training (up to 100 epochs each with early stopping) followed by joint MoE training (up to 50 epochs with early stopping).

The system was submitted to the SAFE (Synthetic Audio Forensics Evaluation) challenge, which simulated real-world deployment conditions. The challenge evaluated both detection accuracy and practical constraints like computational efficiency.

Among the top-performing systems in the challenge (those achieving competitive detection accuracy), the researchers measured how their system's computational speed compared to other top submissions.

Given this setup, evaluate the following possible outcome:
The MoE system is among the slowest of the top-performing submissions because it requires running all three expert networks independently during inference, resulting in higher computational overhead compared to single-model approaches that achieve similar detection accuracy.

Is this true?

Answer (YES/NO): NO